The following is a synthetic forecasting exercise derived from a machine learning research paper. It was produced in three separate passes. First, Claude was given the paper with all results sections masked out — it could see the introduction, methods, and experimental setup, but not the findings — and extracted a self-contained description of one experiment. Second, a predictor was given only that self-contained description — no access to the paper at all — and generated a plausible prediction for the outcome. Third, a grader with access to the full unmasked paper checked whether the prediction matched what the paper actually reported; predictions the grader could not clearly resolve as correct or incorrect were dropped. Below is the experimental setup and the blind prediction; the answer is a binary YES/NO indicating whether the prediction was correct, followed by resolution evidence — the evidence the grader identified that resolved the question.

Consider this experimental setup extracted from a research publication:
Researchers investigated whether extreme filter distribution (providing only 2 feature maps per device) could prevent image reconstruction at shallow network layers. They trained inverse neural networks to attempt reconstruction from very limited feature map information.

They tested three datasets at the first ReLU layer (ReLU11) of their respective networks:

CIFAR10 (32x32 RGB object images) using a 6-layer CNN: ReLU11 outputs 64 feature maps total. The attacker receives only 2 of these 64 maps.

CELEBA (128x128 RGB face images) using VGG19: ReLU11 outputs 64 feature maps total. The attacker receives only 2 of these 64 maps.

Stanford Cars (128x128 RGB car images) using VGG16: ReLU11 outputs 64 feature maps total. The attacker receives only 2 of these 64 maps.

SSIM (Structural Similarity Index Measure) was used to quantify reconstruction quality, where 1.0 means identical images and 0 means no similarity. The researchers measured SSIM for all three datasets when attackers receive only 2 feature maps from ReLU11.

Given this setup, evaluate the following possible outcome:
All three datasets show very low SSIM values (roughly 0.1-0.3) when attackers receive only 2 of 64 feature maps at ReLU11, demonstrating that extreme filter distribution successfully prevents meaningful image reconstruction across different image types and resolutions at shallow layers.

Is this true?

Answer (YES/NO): NO